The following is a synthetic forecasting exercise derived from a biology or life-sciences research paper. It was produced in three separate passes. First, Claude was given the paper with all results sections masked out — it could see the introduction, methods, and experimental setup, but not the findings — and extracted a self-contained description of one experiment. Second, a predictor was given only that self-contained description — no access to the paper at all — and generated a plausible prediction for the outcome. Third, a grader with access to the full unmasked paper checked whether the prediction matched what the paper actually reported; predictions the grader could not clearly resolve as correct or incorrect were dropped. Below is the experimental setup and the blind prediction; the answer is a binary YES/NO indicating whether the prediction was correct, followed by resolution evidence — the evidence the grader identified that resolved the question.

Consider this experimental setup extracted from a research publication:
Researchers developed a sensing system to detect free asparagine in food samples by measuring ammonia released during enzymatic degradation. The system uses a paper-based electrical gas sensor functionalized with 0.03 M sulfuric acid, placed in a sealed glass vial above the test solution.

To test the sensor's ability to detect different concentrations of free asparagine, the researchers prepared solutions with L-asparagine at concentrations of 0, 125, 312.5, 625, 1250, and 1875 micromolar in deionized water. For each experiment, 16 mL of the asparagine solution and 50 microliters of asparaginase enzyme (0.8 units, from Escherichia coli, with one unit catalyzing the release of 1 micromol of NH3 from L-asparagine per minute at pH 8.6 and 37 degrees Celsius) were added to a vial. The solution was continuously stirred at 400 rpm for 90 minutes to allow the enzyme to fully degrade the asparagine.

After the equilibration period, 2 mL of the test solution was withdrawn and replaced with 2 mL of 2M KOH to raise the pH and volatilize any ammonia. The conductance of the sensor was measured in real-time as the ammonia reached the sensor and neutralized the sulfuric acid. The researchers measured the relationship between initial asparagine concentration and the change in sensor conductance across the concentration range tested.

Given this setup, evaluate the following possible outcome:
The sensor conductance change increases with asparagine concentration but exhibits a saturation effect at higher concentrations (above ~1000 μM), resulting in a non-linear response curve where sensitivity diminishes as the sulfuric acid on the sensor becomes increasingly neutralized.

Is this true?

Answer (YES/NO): NO